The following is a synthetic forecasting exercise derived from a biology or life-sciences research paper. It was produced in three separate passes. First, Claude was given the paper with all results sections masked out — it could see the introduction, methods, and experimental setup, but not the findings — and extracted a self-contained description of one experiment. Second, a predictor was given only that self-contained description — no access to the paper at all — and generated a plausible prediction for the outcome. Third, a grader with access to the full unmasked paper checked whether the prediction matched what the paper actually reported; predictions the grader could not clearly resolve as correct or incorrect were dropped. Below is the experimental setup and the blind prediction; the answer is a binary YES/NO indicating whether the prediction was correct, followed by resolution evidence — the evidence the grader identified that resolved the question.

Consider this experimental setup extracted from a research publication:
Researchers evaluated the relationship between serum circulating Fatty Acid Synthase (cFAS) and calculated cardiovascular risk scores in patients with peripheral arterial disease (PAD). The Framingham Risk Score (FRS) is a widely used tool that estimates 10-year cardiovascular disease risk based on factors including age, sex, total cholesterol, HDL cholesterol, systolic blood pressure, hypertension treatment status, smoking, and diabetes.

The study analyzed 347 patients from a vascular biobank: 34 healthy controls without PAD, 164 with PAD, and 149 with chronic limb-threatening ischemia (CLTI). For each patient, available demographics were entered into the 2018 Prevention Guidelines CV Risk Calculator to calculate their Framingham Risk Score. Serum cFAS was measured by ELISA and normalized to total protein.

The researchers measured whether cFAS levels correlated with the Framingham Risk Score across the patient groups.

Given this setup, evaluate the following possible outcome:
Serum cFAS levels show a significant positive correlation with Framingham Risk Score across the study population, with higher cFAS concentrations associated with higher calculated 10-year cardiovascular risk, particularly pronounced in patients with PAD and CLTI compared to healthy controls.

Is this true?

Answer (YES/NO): NO